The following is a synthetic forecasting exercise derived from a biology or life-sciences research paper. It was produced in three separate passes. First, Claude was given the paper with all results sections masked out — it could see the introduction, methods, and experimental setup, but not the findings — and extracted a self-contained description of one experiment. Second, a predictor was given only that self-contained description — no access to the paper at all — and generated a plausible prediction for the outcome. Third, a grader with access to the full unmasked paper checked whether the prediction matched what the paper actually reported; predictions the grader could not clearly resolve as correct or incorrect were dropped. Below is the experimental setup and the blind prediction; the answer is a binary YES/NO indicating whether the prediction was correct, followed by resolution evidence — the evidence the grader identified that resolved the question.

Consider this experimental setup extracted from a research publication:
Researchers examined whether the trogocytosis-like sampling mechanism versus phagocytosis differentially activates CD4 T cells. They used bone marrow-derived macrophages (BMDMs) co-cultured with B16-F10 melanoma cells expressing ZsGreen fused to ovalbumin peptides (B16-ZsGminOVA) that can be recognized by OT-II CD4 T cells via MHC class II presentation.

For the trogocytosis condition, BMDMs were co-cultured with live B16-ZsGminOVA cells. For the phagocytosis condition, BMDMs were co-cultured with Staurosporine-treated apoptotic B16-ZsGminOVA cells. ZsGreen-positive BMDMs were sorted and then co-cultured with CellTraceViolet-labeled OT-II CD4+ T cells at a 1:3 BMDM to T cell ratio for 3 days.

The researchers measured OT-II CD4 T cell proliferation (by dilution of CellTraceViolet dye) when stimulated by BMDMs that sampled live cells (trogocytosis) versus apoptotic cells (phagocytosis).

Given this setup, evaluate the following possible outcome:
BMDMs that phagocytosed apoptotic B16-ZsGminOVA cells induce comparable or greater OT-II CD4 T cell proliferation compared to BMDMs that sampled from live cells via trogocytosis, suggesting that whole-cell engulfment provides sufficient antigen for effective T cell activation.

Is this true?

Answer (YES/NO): NO